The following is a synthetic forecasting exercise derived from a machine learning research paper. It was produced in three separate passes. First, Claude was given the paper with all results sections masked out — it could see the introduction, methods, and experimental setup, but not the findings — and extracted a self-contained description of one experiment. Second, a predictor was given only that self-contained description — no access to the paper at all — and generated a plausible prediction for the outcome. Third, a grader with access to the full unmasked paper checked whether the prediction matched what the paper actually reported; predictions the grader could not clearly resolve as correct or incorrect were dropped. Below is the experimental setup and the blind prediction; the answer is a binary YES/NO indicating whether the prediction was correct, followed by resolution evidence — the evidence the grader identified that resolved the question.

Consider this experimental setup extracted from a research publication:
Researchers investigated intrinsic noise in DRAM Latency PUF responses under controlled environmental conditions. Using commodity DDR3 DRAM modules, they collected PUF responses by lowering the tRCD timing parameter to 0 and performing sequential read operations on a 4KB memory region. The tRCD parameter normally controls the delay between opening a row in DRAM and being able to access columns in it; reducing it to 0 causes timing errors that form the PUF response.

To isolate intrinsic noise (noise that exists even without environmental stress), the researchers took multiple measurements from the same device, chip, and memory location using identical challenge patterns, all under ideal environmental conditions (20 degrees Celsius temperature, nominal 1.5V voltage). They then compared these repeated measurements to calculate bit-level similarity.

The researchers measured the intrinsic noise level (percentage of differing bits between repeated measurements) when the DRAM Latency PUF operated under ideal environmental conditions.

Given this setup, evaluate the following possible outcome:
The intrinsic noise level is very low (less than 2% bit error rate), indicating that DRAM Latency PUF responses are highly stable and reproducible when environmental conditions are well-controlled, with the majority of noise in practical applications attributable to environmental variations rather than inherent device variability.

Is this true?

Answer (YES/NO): NO